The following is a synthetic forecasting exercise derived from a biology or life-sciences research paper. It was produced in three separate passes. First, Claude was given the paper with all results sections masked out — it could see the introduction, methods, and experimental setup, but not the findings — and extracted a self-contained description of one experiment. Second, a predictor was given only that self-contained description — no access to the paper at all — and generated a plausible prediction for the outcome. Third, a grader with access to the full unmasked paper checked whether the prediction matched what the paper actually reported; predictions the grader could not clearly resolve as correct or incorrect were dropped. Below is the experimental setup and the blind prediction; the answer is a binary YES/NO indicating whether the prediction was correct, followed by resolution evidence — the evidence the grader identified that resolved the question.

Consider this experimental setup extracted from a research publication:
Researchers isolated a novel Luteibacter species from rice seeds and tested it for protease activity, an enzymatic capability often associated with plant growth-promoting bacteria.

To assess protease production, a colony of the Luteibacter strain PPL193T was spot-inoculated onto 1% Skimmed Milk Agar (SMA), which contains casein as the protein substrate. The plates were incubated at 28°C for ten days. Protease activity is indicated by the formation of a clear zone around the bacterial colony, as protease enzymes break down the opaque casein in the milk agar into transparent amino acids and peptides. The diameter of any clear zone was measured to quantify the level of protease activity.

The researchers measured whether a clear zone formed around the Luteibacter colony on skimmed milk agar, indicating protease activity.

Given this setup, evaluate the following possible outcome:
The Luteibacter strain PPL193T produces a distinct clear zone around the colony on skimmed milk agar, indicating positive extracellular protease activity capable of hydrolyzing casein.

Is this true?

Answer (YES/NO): YES